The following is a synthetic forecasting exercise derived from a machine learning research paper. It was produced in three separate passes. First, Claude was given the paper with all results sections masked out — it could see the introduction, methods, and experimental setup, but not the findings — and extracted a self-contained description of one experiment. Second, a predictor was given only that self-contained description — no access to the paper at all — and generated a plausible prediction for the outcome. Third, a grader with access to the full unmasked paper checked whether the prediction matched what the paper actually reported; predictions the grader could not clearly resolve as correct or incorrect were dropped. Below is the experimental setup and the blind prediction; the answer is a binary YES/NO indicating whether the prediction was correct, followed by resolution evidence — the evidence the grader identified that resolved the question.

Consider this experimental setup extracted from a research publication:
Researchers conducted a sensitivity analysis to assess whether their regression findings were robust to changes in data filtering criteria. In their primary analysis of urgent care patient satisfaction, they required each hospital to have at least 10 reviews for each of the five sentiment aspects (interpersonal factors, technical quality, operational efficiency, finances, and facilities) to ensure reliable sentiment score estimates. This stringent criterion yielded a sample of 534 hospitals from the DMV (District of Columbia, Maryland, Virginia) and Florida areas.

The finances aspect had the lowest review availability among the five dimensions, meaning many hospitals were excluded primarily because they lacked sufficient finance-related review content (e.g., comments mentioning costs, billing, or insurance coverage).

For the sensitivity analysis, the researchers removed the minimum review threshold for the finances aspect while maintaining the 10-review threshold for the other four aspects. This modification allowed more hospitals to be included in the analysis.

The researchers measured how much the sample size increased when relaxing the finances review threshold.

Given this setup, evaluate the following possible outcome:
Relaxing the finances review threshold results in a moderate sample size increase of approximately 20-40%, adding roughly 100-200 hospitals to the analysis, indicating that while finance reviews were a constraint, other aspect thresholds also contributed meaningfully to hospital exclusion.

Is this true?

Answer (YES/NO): YES